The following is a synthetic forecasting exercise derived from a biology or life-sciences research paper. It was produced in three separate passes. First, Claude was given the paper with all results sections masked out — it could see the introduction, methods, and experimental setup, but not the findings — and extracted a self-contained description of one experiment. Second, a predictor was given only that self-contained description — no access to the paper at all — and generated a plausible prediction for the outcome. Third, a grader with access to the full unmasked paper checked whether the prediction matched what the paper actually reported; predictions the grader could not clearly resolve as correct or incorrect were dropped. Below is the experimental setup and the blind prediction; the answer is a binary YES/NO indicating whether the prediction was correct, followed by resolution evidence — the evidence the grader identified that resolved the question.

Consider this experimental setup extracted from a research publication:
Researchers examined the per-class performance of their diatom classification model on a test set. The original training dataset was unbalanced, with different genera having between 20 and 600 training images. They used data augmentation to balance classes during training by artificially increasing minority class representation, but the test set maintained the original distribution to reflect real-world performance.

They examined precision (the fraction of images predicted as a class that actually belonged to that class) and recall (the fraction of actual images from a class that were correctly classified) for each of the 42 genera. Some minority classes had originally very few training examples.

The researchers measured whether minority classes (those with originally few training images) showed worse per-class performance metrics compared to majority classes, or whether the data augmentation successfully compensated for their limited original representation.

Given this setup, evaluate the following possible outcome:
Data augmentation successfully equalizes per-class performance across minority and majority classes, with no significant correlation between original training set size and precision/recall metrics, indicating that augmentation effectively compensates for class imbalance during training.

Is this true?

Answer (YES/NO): YES